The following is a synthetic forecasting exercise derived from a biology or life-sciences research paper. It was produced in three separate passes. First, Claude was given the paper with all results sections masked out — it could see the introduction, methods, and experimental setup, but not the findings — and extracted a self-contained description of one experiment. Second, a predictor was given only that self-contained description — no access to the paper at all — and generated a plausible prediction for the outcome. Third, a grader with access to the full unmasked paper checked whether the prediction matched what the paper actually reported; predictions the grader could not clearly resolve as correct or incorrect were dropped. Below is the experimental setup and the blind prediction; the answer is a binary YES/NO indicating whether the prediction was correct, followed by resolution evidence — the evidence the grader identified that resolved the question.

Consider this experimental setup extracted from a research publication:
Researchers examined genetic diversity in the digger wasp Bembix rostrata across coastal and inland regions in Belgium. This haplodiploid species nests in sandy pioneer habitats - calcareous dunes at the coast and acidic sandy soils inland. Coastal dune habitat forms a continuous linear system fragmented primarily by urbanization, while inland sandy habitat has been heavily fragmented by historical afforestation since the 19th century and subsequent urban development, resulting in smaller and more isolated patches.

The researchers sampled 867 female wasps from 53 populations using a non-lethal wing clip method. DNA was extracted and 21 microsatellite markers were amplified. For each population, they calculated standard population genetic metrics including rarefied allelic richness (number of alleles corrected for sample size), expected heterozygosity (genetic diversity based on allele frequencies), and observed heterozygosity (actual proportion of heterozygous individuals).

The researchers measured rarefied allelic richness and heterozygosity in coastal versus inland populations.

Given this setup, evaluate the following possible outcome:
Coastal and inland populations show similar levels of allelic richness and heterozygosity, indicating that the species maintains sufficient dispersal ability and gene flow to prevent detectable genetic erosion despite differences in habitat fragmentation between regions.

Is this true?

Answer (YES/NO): NO